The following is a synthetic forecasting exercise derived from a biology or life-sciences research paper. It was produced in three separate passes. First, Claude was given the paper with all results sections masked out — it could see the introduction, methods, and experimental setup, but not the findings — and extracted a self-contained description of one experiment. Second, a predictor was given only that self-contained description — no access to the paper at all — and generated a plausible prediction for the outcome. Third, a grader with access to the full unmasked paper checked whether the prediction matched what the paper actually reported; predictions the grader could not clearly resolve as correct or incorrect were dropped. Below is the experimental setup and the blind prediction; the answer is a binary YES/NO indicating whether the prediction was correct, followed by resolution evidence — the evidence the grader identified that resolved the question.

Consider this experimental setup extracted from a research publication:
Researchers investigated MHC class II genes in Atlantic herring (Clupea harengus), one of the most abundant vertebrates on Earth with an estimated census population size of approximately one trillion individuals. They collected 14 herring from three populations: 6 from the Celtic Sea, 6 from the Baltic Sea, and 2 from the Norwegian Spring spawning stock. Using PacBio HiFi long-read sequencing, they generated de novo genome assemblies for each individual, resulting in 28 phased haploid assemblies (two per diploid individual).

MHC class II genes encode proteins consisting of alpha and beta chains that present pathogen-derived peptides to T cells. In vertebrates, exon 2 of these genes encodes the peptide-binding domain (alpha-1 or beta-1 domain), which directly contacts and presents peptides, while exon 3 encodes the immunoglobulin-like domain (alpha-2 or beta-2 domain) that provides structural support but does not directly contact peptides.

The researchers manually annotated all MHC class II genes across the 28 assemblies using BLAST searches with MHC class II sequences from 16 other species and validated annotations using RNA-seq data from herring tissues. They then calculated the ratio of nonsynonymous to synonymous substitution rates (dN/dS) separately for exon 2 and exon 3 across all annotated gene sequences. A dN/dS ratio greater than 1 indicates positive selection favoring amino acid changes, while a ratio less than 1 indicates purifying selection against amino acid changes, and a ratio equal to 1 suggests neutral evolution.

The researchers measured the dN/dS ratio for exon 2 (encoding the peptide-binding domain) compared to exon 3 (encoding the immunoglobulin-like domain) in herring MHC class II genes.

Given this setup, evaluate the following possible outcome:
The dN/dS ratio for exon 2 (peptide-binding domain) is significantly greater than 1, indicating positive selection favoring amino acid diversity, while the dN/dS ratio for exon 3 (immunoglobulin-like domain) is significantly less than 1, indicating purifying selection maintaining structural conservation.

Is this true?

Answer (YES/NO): YES